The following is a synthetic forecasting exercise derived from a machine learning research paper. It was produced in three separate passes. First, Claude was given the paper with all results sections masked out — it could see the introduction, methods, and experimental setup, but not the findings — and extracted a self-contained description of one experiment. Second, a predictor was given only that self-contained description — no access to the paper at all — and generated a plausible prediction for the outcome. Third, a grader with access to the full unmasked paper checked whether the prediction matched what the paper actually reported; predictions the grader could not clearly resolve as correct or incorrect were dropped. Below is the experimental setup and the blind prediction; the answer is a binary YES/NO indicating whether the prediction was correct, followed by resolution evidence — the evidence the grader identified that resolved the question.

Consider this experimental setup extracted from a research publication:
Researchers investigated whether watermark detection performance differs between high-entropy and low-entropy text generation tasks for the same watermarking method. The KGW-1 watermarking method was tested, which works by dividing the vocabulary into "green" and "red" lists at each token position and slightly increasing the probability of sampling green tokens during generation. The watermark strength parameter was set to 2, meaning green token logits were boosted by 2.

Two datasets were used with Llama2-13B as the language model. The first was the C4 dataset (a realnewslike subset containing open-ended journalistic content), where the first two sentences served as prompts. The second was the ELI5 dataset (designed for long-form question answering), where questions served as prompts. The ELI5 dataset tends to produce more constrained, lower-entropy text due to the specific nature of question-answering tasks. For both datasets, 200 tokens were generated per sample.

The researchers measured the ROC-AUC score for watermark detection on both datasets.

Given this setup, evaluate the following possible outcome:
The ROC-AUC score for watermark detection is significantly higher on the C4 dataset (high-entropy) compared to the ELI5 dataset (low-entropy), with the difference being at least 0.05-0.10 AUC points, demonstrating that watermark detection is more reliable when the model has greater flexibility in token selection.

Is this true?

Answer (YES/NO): NO